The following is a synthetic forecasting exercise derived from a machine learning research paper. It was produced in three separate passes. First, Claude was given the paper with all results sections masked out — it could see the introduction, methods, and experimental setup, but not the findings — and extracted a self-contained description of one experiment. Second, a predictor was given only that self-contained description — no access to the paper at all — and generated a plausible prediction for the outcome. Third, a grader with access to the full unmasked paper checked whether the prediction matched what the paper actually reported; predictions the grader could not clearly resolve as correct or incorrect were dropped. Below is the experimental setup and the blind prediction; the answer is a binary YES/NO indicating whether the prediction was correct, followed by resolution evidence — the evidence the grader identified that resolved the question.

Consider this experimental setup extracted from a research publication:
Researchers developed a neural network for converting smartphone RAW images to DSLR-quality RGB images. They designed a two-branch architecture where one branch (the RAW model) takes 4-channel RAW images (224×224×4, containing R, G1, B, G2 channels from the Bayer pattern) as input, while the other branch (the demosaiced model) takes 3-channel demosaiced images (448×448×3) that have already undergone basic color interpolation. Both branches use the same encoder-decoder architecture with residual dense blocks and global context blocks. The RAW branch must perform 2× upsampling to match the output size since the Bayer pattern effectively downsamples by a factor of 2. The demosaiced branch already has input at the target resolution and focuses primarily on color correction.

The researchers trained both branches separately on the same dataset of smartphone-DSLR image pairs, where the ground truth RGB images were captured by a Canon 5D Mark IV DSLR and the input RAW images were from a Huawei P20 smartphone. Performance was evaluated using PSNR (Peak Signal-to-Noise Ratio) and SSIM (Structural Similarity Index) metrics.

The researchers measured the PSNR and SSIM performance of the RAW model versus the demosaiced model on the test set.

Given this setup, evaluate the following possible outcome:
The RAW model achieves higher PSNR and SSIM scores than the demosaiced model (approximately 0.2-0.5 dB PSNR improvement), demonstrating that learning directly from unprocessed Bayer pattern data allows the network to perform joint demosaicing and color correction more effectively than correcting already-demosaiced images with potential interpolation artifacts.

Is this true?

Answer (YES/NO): NO